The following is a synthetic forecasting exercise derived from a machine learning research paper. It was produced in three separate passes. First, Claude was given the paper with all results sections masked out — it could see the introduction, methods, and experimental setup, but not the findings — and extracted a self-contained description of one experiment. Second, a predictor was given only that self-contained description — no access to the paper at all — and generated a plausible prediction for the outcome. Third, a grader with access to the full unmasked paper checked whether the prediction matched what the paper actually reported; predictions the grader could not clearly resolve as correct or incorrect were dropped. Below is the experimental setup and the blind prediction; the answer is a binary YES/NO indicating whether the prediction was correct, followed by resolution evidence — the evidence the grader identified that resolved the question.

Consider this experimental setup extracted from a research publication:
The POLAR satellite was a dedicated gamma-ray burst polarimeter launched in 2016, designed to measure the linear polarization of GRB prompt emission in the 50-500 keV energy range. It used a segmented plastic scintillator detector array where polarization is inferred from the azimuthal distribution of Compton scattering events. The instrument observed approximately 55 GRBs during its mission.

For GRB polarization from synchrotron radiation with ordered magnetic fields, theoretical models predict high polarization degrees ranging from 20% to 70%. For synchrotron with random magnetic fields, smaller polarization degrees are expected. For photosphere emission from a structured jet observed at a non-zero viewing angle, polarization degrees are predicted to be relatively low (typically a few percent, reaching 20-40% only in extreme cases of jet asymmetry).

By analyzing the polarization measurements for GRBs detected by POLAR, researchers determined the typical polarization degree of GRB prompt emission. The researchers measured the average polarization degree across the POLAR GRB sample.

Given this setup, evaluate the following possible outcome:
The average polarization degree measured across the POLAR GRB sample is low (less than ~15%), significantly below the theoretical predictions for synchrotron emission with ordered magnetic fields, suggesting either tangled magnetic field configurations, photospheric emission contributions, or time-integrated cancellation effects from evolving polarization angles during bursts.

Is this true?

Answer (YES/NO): YES